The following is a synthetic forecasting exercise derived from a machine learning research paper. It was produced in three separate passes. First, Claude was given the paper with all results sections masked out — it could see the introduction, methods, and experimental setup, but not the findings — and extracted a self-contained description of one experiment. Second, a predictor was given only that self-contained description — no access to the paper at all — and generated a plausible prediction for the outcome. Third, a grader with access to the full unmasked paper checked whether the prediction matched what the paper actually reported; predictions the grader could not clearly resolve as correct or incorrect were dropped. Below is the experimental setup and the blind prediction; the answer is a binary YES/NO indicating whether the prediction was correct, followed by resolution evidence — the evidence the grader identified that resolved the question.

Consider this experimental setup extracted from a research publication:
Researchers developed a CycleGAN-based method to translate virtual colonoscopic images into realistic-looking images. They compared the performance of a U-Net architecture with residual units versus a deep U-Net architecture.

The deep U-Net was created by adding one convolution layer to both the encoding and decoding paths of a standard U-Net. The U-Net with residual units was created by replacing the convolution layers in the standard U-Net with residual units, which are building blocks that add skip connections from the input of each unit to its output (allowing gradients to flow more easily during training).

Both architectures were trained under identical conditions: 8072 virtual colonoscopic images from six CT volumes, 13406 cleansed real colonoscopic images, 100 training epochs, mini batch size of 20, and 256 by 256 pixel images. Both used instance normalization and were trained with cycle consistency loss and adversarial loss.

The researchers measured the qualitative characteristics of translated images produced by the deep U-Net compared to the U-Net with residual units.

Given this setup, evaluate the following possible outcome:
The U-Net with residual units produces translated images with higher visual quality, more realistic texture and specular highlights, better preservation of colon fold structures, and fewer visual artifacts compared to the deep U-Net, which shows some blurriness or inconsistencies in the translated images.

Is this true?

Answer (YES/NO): NO